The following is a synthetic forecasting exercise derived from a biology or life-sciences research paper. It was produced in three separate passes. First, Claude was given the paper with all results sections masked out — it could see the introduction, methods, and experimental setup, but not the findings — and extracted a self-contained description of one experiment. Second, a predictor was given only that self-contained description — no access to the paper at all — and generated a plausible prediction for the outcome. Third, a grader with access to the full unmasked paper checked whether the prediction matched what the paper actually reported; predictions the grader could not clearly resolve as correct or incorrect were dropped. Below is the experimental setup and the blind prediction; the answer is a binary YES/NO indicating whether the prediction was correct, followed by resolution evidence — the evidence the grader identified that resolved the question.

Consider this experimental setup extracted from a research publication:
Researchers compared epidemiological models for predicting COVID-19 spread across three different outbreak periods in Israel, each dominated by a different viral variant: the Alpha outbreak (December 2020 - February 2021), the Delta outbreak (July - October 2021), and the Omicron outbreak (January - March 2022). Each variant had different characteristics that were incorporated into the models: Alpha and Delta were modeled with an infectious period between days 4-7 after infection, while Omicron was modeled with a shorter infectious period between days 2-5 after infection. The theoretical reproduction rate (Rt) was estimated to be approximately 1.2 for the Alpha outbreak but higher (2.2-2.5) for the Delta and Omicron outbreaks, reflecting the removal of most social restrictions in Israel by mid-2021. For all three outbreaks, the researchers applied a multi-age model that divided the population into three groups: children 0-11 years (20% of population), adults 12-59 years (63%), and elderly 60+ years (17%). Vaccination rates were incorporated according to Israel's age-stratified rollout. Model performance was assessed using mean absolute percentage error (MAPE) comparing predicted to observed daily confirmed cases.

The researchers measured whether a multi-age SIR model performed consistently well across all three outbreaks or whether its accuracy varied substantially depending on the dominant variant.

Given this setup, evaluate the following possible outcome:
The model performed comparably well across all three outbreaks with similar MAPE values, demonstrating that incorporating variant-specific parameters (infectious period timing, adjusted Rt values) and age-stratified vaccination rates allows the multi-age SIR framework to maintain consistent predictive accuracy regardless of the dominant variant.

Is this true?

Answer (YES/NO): YES